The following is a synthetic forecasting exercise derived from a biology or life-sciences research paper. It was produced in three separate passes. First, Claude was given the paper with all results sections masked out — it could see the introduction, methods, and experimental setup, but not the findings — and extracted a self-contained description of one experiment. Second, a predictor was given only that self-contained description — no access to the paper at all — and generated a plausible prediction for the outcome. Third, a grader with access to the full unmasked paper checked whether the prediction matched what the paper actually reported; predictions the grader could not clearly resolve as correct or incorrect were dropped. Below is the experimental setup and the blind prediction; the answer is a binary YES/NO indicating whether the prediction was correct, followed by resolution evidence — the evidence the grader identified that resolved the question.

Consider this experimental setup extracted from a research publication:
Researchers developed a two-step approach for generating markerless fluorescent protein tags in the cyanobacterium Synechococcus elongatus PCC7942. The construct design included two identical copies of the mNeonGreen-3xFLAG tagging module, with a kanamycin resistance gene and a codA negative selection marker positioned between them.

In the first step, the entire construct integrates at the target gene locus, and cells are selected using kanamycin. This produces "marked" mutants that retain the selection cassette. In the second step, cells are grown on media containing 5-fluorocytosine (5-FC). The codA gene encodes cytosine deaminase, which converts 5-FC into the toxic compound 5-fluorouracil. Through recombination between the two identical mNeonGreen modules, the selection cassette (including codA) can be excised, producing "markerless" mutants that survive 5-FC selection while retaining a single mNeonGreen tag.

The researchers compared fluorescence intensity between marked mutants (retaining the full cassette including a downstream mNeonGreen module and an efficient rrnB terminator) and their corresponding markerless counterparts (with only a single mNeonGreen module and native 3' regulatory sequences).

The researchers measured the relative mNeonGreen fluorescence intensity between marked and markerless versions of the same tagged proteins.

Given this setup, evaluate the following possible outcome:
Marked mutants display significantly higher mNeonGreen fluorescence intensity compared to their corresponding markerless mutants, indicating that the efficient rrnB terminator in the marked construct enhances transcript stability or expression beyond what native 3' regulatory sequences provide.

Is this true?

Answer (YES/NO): YES